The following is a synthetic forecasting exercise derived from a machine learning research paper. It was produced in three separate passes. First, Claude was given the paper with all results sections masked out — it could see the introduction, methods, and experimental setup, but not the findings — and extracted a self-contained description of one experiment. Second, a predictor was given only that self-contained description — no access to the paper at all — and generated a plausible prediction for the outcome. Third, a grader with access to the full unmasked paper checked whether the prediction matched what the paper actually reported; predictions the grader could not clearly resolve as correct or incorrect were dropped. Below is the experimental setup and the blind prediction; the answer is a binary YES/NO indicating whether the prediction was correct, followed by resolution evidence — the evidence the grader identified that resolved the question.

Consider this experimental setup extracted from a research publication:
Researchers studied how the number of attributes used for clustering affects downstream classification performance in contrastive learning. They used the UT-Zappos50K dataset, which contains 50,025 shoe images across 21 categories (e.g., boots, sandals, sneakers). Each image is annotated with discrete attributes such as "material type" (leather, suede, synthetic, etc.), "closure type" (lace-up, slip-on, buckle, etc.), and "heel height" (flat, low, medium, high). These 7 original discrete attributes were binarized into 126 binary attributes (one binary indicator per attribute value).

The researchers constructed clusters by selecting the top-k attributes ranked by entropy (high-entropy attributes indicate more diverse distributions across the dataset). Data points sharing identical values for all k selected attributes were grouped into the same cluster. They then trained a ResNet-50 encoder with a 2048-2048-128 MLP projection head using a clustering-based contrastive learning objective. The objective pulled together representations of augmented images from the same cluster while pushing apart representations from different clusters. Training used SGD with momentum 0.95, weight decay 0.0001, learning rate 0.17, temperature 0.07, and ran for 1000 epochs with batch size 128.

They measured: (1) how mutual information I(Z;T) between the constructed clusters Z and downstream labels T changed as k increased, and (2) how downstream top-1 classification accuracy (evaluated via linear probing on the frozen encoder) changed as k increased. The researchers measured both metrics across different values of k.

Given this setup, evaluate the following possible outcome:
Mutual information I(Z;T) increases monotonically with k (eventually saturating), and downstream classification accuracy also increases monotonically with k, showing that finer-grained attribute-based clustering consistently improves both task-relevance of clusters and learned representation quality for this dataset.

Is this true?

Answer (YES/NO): NO